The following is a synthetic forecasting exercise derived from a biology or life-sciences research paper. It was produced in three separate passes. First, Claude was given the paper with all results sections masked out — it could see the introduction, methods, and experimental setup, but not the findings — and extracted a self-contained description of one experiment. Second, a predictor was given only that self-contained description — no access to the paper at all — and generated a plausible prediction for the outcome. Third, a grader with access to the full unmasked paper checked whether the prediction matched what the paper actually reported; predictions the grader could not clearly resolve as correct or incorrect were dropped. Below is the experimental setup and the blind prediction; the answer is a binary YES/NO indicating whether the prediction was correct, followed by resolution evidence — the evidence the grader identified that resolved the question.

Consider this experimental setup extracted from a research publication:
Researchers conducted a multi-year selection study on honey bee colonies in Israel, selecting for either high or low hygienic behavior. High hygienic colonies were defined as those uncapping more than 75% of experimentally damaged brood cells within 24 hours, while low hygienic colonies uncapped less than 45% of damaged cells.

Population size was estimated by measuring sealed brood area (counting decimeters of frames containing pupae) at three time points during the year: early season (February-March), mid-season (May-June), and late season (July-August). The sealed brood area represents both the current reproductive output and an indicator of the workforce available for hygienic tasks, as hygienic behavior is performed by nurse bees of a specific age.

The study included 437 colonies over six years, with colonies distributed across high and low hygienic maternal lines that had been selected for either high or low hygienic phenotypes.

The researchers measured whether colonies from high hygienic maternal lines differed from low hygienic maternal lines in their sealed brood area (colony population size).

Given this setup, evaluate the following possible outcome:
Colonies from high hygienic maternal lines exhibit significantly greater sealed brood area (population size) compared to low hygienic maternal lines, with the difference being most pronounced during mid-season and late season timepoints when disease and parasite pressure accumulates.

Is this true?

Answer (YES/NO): NO